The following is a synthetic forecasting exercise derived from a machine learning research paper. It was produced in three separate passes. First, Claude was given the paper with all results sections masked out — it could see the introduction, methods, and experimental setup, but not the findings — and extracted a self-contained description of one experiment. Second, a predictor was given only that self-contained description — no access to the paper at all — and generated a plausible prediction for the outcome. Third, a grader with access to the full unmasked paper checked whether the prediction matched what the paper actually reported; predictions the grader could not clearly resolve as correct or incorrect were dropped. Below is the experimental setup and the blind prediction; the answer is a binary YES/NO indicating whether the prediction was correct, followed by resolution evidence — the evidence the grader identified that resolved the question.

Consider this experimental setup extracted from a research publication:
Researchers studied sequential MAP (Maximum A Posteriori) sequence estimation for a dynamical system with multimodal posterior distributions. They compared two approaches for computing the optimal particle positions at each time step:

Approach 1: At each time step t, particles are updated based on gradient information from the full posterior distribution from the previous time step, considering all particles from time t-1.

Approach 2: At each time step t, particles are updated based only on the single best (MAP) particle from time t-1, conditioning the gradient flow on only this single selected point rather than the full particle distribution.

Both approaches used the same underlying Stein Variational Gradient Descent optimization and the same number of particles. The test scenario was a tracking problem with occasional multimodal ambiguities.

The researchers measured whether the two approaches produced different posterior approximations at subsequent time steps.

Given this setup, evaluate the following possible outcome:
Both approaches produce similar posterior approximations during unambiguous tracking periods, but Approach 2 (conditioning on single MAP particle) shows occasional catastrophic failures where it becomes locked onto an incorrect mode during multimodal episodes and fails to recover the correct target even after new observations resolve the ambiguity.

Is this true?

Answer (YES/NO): NO